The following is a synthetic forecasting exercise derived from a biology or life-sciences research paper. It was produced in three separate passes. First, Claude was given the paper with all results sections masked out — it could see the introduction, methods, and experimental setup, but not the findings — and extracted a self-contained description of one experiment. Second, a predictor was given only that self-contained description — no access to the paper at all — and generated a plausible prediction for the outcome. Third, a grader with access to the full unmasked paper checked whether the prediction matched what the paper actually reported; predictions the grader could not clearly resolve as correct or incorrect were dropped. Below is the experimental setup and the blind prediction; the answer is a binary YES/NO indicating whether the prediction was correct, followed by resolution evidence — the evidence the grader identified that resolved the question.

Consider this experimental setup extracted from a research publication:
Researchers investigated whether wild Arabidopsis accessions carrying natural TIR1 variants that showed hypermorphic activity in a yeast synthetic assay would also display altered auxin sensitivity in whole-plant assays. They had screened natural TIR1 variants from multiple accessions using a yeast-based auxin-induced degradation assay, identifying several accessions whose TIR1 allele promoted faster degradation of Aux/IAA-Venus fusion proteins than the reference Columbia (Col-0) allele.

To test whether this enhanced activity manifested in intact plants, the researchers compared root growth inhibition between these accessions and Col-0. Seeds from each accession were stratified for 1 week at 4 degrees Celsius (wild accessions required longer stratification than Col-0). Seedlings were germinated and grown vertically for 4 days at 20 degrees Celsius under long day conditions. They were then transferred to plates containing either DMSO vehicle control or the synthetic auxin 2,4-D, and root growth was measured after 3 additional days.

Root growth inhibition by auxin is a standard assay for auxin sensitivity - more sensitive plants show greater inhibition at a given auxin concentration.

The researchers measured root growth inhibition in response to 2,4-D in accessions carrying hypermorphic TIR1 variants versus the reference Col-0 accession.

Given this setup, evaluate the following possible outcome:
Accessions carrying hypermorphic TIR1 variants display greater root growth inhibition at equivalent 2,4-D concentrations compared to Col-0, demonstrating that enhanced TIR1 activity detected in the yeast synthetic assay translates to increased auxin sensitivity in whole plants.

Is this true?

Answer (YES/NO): YES